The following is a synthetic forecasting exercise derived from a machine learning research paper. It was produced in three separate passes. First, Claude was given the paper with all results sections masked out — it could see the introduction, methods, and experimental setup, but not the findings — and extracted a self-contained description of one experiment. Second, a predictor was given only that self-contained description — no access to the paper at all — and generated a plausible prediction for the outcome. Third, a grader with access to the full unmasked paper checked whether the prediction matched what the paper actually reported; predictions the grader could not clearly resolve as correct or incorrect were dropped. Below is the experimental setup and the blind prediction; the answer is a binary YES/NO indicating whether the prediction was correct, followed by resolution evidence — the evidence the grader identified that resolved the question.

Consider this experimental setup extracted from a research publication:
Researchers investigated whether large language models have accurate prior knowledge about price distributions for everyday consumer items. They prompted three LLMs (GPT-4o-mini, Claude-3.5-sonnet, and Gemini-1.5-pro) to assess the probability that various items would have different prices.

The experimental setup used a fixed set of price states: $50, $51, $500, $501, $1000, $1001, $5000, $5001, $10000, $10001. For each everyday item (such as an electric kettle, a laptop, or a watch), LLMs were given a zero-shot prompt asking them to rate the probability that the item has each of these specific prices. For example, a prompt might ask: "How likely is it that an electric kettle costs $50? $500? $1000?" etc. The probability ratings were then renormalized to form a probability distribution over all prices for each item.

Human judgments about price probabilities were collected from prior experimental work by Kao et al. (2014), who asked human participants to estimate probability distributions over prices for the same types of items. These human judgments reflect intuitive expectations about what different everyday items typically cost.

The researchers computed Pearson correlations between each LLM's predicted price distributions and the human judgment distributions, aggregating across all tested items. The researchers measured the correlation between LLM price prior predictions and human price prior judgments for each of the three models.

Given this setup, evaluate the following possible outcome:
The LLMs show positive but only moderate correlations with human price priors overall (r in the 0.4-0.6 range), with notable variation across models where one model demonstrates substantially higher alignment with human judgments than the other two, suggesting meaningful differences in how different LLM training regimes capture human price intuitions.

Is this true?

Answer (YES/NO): NO